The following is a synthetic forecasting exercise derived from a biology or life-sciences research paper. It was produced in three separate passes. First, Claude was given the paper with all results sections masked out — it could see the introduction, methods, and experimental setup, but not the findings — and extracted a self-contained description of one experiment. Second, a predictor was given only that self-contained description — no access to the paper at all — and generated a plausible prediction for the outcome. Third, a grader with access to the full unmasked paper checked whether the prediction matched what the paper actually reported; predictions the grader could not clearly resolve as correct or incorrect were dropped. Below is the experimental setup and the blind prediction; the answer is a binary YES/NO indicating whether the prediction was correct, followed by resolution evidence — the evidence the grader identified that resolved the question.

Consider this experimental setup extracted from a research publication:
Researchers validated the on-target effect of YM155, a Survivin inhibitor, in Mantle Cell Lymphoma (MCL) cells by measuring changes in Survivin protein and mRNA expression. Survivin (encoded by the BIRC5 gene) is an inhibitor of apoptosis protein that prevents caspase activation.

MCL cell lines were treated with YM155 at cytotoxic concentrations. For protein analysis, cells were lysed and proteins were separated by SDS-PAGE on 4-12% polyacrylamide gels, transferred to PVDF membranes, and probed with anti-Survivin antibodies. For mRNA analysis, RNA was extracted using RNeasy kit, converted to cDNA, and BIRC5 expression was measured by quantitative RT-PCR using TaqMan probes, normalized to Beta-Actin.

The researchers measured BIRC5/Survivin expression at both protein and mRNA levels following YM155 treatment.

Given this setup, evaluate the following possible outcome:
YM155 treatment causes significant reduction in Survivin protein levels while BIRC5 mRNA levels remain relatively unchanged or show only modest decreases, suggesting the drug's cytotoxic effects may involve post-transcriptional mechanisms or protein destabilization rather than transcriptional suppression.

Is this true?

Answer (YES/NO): NO